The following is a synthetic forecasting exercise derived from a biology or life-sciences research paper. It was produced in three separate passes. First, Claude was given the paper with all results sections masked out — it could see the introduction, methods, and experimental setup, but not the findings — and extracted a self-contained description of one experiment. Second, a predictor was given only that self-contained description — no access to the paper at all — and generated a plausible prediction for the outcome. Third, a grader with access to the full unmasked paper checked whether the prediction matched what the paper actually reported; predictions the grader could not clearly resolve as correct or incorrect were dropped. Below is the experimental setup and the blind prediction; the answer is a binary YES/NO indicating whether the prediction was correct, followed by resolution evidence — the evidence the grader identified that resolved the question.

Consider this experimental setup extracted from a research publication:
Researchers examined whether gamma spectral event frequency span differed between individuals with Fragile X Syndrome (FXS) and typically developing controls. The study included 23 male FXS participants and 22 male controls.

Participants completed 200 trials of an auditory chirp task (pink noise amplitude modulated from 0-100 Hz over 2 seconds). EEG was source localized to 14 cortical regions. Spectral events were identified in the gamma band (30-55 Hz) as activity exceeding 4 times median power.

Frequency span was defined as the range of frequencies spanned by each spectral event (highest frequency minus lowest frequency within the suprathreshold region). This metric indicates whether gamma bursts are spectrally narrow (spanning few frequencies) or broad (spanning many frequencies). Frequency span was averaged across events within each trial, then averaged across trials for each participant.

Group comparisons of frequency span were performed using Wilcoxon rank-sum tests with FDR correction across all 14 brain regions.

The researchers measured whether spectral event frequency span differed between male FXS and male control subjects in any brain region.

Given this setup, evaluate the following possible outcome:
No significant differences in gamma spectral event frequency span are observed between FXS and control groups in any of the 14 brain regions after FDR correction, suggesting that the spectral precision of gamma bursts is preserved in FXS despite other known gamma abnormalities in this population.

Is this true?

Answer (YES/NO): YES